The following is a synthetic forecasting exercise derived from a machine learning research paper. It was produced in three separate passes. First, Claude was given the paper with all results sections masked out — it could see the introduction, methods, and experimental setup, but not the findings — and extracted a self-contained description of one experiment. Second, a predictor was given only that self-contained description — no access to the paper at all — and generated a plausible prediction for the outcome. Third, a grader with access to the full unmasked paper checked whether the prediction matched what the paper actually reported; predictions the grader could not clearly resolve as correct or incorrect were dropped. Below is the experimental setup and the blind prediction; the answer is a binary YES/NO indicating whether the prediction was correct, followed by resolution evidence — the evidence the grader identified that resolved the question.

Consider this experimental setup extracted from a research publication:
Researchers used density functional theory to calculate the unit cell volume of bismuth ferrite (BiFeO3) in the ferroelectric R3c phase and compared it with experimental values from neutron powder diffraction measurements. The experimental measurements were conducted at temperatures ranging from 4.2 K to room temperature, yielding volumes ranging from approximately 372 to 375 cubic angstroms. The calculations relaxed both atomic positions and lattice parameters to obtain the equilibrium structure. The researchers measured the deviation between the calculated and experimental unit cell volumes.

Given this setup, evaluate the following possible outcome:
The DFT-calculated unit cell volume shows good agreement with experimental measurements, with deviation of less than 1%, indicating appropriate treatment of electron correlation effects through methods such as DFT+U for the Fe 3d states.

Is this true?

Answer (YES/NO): NO